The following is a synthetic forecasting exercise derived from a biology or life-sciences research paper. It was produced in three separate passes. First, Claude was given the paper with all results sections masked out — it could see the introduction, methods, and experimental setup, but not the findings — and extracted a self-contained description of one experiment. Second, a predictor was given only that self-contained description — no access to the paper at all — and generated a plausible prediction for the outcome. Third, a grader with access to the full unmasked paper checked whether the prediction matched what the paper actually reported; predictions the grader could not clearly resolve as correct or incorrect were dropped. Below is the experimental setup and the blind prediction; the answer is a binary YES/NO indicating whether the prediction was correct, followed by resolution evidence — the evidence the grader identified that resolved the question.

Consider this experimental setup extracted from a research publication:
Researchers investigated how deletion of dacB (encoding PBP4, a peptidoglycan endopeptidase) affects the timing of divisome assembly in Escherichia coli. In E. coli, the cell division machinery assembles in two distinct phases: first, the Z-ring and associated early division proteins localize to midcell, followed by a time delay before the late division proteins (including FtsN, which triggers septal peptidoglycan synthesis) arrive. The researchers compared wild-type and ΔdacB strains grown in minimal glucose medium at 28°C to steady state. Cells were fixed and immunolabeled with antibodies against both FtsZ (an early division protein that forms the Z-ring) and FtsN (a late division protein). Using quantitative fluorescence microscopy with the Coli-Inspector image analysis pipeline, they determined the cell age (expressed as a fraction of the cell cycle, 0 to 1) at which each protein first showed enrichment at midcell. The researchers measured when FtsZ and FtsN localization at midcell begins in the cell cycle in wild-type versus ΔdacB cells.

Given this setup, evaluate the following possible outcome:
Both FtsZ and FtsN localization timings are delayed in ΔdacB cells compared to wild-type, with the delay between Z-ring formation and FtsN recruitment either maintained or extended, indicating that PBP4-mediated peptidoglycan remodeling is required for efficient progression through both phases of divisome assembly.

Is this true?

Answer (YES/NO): NO